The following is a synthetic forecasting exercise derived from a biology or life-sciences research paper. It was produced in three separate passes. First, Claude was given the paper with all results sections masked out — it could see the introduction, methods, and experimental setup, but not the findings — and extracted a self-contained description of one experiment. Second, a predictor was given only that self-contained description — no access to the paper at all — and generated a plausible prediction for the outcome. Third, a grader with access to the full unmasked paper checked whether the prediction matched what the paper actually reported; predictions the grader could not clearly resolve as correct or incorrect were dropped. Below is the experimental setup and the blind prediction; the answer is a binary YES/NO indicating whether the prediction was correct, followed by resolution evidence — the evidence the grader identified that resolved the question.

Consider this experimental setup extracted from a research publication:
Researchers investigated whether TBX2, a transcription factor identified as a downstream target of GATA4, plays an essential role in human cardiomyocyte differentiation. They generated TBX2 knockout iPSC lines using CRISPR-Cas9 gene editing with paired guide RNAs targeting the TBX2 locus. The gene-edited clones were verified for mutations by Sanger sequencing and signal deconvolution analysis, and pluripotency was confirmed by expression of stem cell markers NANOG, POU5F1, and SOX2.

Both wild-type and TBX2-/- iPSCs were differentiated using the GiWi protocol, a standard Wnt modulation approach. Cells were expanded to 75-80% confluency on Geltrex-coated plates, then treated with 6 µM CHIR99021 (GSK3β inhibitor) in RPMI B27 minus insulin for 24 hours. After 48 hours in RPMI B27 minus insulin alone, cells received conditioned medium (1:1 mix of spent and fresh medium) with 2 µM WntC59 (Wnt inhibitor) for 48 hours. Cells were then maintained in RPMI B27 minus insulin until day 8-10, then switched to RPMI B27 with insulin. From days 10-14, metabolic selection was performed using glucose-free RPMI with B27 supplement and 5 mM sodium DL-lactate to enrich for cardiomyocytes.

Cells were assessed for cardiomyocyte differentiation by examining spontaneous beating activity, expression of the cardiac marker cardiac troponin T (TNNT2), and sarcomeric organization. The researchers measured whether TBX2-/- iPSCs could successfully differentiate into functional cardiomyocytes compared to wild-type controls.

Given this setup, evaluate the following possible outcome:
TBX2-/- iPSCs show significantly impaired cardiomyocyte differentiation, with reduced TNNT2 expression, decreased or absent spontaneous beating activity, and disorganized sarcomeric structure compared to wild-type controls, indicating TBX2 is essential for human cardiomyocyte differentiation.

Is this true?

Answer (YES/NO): NO